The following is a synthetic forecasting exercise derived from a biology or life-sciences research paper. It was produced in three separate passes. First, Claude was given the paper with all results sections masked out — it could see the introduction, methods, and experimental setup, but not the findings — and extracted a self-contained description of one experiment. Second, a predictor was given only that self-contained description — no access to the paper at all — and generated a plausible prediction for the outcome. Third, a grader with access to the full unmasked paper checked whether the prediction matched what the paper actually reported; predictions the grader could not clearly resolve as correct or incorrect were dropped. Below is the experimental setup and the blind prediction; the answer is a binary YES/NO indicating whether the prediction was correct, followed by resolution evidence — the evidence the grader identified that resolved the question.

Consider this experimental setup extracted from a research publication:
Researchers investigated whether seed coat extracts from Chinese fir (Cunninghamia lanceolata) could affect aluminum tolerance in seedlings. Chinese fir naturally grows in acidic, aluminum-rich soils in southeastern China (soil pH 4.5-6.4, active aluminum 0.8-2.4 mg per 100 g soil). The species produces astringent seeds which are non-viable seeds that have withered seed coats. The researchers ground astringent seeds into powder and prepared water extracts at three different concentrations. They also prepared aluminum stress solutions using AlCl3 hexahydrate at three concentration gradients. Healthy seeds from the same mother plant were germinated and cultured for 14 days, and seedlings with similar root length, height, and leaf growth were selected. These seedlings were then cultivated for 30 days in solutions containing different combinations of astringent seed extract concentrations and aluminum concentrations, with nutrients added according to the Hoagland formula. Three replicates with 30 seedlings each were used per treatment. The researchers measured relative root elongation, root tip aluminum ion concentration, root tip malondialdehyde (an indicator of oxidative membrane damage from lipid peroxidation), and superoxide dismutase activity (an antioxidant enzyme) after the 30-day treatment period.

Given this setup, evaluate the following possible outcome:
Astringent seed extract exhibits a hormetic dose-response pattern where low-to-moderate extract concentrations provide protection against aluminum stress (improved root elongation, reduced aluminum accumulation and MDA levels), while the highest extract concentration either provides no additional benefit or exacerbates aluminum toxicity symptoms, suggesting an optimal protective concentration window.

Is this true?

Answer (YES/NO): YES